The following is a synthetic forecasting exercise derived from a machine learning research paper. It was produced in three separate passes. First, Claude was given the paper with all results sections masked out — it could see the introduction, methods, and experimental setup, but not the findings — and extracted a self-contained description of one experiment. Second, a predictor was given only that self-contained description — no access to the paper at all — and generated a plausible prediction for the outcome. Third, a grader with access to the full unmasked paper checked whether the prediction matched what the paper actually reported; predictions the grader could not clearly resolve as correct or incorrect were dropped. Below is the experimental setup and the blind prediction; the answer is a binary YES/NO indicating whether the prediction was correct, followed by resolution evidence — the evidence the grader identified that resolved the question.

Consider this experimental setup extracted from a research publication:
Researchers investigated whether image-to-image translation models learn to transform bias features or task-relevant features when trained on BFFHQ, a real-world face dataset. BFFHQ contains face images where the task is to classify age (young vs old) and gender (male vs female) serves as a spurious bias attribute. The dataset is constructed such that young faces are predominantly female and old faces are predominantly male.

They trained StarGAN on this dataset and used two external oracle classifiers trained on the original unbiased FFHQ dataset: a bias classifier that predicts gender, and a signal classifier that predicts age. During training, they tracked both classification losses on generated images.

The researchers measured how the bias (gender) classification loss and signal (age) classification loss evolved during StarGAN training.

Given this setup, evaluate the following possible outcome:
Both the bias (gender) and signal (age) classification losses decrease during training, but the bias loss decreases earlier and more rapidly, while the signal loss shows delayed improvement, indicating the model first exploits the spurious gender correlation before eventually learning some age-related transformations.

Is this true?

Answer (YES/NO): NO